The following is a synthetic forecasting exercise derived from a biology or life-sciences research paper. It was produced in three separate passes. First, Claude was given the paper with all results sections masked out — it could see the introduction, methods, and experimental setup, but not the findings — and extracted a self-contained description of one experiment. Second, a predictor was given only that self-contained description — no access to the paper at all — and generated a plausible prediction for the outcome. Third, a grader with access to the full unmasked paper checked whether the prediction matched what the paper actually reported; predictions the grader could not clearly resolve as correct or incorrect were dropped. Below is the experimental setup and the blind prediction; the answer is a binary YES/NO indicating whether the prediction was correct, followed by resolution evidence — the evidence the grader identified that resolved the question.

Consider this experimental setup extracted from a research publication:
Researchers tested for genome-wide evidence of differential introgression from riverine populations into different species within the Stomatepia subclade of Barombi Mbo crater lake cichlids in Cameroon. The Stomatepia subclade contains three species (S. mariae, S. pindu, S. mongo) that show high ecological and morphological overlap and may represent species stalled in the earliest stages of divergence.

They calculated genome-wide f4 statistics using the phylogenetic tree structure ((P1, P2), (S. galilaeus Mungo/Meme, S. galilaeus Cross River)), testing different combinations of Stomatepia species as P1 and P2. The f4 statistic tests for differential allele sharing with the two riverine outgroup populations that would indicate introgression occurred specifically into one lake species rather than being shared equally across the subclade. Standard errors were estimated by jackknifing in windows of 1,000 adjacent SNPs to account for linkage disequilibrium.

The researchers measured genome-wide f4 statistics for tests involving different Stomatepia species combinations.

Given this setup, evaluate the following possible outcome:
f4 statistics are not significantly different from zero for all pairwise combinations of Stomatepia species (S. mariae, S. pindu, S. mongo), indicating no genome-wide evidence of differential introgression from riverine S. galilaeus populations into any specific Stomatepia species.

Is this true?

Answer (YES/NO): NO